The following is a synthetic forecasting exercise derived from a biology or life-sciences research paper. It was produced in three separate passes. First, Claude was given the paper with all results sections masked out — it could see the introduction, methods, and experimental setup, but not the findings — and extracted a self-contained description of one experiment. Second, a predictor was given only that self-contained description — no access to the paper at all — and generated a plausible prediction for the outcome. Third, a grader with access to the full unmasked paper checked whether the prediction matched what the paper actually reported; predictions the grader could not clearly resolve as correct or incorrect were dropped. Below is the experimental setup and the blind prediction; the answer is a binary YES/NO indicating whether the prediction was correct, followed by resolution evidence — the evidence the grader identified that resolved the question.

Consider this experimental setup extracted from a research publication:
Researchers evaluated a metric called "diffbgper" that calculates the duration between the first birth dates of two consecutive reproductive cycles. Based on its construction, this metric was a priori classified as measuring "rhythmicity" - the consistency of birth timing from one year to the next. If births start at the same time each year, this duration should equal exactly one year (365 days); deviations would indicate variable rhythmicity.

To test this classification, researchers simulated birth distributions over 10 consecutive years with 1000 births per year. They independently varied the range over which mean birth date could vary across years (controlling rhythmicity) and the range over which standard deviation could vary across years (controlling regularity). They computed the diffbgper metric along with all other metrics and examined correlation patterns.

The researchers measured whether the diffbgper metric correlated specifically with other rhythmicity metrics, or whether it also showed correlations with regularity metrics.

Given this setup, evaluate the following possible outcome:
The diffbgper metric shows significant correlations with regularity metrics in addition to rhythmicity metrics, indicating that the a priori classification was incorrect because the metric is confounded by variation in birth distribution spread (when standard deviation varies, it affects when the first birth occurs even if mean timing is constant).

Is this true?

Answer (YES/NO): YES